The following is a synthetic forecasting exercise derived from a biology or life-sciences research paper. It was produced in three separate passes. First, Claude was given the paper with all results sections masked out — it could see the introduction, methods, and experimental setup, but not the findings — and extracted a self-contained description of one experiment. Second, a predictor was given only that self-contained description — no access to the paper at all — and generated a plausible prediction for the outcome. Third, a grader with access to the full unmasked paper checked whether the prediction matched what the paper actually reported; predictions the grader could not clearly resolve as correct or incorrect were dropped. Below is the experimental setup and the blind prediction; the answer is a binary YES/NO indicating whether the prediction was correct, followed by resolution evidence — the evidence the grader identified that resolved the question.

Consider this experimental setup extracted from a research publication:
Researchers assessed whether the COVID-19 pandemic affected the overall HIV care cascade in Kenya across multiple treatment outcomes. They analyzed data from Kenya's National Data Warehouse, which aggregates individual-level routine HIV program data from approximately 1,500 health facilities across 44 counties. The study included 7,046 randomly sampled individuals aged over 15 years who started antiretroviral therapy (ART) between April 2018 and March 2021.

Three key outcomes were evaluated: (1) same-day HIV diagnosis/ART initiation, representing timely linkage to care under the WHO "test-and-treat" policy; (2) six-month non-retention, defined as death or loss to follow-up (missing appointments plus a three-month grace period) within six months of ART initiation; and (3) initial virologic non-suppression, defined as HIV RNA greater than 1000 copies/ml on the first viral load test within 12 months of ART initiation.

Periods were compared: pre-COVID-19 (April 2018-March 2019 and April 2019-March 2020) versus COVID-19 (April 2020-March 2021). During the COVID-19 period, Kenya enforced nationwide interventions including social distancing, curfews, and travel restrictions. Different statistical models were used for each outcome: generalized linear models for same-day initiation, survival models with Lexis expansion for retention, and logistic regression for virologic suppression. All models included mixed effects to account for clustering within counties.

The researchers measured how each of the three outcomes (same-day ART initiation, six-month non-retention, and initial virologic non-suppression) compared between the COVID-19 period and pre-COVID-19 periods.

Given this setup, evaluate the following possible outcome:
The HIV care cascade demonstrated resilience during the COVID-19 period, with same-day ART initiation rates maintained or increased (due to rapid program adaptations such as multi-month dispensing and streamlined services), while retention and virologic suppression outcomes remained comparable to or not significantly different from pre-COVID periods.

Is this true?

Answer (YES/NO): NO